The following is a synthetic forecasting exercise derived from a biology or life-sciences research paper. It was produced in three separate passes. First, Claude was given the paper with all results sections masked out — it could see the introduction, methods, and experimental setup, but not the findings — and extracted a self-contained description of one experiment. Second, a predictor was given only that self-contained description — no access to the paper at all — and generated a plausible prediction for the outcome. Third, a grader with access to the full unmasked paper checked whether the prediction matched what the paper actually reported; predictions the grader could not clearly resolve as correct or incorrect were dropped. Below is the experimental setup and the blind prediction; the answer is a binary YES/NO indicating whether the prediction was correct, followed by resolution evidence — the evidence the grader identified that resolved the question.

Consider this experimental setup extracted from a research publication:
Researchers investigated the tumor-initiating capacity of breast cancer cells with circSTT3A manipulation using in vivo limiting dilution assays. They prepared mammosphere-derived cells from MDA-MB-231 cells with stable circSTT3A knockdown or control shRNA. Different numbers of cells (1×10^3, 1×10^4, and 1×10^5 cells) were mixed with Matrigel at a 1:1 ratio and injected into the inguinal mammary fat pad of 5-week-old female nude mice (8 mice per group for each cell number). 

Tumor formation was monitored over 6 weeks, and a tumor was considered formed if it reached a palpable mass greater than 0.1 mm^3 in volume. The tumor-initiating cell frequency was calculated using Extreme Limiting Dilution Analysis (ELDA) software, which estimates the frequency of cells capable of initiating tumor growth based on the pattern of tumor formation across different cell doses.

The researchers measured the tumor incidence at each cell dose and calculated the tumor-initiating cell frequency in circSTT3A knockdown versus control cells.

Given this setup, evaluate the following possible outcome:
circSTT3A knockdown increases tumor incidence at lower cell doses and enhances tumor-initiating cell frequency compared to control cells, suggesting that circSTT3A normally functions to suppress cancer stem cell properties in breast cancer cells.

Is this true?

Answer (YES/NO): NO